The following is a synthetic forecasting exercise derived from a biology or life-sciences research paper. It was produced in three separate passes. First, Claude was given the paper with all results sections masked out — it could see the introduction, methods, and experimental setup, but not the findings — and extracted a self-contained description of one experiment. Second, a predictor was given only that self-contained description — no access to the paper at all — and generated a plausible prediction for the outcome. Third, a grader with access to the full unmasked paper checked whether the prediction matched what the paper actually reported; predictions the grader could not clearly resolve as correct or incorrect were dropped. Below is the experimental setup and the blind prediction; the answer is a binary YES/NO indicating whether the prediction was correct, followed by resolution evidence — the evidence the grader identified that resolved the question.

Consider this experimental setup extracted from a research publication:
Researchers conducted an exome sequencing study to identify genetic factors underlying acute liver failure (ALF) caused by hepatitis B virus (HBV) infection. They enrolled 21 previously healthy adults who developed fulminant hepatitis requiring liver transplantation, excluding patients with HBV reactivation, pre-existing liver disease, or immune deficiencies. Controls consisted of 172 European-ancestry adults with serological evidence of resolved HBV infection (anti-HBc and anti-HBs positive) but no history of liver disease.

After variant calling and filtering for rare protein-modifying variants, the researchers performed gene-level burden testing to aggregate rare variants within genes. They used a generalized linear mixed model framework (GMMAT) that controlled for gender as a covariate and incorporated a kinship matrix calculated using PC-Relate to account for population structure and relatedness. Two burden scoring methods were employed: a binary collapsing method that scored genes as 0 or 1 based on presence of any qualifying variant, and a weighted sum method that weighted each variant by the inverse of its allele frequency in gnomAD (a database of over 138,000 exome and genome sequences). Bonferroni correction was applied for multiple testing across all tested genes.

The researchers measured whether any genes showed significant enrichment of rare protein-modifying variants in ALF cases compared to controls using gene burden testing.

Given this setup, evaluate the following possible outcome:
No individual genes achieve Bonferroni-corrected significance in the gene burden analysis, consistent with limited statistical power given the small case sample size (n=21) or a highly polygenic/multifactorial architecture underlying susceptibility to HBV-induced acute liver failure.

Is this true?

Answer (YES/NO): YES